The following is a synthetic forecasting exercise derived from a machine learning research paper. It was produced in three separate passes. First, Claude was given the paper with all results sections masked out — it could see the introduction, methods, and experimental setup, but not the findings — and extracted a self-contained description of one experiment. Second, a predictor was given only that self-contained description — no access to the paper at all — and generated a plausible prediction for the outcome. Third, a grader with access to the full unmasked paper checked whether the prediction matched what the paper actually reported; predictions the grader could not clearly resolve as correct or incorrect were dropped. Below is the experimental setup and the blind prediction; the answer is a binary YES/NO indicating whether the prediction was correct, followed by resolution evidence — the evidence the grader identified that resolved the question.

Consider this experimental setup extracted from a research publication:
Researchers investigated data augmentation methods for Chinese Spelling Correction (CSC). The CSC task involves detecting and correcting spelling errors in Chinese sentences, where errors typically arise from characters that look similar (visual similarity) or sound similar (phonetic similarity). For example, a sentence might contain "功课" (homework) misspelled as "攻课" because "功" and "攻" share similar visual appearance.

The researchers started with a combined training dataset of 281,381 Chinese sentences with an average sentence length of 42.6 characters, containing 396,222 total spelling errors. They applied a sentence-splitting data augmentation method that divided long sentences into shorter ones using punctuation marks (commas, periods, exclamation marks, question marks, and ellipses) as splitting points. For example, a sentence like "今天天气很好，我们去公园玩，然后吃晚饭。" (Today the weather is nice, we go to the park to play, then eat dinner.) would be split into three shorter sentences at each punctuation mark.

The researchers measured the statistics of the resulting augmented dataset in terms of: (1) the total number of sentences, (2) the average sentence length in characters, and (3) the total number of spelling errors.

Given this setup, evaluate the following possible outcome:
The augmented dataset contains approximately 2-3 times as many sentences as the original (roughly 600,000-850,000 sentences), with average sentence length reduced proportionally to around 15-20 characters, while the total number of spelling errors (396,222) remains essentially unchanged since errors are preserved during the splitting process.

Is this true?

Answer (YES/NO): YES